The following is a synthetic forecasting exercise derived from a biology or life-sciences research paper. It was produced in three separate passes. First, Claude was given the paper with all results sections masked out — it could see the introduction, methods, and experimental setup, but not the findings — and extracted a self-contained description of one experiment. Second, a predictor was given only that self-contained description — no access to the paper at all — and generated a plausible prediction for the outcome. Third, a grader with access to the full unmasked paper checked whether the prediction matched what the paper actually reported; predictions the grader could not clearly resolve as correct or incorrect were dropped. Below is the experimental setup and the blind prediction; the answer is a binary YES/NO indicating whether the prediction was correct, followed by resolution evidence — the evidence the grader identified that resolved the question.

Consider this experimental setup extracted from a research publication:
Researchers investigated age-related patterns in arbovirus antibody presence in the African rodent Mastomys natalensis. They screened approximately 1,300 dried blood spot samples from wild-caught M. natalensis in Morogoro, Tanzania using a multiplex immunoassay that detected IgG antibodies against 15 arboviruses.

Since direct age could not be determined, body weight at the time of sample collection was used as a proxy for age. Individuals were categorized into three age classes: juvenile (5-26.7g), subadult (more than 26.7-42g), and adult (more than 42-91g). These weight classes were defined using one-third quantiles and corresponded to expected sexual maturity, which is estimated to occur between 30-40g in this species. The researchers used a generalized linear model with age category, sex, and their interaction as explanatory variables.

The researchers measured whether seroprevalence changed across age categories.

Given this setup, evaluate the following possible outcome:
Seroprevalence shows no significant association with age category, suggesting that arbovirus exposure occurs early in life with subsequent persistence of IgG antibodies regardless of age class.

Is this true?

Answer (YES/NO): NO